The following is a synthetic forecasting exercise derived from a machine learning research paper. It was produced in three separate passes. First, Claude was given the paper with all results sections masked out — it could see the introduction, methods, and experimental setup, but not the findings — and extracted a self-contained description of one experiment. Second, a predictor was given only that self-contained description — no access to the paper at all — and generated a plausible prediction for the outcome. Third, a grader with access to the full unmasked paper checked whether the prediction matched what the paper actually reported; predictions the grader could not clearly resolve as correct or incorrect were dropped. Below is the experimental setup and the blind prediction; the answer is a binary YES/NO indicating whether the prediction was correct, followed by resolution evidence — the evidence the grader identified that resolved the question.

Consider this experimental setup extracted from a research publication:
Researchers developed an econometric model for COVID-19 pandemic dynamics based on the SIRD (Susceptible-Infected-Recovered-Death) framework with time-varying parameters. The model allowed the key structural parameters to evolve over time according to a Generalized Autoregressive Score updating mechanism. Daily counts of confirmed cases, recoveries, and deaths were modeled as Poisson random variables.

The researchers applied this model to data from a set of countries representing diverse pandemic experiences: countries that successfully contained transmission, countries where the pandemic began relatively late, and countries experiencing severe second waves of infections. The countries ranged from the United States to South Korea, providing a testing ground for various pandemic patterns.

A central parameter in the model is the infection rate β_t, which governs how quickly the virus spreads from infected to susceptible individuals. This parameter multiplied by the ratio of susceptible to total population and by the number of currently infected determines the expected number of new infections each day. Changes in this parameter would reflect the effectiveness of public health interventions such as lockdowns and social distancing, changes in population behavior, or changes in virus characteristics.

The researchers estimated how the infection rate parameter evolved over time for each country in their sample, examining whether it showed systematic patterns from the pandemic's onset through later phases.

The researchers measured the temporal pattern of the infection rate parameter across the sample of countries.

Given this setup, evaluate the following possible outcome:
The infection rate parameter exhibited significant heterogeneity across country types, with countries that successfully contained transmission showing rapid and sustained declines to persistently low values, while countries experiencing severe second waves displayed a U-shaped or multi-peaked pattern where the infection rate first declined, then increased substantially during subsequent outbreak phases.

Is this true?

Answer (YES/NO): NO